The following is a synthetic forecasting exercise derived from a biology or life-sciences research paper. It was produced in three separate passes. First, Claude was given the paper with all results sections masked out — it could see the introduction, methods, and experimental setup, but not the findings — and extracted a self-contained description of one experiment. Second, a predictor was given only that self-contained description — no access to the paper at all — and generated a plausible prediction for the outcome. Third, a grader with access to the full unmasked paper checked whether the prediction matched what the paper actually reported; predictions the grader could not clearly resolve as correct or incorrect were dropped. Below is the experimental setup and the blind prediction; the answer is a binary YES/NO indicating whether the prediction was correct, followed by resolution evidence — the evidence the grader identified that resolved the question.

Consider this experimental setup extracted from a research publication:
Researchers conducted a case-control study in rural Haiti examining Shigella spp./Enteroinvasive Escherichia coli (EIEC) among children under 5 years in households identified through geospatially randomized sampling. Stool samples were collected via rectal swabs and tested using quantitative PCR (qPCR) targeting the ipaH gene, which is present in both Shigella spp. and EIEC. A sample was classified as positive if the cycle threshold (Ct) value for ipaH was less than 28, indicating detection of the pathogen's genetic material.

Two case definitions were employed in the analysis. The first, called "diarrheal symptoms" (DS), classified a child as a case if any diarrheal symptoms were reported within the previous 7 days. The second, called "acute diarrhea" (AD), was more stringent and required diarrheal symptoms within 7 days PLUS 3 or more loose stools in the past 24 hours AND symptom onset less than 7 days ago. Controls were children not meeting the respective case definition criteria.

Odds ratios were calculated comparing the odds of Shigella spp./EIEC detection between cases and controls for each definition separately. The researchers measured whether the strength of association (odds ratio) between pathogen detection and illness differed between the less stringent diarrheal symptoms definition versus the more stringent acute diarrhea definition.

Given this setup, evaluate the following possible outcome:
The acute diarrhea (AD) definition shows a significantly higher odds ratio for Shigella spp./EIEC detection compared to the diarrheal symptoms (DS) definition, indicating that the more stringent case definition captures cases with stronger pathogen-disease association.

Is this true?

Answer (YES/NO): NO